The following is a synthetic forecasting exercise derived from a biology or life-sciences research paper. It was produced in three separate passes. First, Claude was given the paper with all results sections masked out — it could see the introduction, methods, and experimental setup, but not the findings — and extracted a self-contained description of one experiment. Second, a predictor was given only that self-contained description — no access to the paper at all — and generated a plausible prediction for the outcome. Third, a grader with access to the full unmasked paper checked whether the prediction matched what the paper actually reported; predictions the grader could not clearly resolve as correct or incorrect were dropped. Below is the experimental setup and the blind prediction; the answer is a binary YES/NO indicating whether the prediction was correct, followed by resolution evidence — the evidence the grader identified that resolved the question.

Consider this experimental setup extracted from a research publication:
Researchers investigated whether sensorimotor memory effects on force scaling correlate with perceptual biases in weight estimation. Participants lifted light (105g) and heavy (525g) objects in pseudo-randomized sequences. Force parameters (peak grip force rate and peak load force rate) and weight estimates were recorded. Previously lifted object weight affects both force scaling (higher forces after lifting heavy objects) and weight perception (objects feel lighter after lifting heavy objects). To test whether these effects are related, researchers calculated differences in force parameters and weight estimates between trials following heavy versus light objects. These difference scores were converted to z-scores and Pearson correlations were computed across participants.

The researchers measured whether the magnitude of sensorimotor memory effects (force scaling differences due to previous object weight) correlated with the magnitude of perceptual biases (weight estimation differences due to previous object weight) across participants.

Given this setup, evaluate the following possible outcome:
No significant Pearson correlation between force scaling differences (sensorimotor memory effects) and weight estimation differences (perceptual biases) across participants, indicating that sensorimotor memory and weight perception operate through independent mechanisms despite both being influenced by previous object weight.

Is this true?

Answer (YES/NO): NO